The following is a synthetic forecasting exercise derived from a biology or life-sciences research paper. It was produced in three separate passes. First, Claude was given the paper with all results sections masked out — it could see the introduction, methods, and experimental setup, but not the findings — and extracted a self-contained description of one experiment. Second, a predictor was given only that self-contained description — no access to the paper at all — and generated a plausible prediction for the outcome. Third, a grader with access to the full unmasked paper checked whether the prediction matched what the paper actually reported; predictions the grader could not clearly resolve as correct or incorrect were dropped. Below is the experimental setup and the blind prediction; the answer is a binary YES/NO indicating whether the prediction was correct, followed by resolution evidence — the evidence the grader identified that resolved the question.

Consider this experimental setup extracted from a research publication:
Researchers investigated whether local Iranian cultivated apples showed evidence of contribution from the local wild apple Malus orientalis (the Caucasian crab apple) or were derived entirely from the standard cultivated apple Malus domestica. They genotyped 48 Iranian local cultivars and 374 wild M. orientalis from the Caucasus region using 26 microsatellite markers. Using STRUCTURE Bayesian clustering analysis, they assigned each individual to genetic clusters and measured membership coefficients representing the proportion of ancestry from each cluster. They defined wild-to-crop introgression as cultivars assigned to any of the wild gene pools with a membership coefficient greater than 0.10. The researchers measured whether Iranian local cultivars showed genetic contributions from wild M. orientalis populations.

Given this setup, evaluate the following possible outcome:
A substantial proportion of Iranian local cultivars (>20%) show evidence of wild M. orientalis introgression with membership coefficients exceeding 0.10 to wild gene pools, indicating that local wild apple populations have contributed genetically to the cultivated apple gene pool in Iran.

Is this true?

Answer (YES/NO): YES